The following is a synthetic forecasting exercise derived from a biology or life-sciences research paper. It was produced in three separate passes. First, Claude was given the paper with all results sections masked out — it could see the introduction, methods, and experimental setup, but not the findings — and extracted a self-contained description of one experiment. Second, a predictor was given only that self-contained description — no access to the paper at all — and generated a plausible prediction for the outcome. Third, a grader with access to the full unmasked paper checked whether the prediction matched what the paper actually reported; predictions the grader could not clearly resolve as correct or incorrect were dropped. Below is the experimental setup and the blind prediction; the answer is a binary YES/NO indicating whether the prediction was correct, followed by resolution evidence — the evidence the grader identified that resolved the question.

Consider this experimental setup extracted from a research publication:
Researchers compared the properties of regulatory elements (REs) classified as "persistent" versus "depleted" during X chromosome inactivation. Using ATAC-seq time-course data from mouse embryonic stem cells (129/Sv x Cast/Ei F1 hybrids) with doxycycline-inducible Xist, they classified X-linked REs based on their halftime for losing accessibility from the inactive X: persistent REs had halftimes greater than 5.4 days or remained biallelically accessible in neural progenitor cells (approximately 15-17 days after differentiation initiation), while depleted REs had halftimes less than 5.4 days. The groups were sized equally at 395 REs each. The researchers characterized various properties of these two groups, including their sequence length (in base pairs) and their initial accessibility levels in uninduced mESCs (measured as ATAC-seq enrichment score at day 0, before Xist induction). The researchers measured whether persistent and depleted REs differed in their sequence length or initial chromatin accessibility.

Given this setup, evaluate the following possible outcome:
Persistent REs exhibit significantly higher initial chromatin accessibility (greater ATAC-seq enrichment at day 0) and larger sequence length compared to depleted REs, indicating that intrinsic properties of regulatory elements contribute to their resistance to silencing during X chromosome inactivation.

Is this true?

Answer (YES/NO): NO